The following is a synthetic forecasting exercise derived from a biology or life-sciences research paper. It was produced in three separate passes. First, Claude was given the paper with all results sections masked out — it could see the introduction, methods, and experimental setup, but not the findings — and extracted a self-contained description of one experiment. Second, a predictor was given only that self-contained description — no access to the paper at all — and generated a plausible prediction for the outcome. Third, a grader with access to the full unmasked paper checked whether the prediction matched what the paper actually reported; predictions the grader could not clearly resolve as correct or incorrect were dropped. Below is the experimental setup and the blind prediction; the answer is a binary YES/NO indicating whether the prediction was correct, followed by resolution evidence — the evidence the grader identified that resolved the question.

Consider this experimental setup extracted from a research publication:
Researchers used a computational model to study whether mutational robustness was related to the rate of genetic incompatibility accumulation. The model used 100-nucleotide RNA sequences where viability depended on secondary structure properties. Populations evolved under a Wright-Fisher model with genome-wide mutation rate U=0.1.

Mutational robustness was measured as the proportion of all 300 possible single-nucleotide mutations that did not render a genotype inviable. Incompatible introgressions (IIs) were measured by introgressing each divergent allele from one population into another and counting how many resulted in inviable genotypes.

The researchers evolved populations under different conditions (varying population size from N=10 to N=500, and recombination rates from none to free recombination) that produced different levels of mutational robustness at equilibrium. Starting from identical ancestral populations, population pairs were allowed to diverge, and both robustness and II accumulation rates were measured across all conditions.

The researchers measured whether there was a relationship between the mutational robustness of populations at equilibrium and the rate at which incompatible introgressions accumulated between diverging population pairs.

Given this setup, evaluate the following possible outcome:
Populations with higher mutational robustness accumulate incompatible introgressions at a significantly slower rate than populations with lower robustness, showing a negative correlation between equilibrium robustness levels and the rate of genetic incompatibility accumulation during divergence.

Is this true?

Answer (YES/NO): YES